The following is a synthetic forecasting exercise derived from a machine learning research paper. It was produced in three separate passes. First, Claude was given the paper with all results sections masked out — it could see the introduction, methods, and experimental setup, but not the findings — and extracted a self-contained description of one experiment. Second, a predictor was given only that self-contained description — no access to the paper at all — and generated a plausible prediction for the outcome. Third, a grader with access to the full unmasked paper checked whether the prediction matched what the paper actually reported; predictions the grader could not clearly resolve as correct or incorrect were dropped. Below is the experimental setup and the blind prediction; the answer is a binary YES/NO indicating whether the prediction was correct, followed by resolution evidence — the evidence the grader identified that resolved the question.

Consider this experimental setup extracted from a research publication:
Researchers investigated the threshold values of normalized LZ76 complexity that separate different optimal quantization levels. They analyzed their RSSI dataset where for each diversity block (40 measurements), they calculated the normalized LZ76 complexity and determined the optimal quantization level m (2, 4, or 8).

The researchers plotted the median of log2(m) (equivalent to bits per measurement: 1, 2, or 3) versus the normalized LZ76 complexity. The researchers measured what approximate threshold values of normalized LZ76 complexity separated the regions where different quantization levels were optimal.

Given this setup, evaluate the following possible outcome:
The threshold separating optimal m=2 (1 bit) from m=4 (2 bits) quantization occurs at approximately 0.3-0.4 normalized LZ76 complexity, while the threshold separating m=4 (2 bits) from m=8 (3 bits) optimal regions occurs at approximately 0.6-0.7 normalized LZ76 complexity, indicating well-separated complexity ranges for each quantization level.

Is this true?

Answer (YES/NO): YES